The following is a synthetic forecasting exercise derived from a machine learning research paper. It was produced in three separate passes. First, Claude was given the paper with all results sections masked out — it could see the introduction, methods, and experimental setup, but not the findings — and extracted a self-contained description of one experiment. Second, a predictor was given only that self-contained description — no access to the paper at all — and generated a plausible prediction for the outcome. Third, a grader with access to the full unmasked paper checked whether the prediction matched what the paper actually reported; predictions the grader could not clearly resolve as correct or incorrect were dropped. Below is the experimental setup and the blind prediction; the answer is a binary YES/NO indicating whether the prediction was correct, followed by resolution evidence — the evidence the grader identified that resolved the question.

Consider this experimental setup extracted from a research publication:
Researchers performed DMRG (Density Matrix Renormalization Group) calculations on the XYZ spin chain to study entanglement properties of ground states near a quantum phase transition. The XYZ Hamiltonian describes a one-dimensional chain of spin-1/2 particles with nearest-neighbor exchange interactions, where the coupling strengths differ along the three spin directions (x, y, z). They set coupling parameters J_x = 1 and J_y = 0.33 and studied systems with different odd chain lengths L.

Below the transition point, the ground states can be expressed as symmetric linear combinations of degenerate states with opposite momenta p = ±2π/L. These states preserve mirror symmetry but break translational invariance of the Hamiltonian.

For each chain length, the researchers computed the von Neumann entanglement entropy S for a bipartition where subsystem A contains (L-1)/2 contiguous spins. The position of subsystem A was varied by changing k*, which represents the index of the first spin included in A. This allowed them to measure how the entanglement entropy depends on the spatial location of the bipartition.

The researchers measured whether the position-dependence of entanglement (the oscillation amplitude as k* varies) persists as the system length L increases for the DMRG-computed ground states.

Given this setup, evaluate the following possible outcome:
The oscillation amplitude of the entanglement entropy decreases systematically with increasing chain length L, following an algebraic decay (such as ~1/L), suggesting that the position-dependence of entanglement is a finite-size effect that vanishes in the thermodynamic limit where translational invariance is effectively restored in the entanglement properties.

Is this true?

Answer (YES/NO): YES